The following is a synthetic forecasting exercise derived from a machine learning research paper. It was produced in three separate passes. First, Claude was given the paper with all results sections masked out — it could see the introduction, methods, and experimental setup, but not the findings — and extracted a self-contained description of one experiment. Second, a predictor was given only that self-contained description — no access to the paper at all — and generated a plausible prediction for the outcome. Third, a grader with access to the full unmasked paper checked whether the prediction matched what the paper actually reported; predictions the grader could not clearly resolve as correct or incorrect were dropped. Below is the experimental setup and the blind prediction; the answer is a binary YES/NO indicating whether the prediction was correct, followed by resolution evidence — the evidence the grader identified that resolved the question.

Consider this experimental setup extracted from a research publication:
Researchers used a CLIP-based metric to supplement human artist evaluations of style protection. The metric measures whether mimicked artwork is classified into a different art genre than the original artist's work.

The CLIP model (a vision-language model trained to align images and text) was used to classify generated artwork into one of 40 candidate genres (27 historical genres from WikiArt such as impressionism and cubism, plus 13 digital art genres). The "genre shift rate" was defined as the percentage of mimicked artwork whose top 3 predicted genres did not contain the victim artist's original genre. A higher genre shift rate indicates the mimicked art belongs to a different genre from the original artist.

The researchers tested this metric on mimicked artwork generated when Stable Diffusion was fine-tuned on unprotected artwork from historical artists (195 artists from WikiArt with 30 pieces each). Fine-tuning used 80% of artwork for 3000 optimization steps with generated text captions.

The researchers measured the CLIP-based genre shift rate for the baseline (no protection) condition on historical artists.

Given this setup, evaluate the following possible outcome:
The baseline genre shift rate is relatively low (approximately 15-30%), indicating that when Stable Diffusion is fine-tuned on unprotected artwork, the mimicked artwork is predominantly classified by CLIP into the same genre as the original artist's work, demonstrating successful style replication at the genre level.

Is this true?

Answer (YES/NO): NO